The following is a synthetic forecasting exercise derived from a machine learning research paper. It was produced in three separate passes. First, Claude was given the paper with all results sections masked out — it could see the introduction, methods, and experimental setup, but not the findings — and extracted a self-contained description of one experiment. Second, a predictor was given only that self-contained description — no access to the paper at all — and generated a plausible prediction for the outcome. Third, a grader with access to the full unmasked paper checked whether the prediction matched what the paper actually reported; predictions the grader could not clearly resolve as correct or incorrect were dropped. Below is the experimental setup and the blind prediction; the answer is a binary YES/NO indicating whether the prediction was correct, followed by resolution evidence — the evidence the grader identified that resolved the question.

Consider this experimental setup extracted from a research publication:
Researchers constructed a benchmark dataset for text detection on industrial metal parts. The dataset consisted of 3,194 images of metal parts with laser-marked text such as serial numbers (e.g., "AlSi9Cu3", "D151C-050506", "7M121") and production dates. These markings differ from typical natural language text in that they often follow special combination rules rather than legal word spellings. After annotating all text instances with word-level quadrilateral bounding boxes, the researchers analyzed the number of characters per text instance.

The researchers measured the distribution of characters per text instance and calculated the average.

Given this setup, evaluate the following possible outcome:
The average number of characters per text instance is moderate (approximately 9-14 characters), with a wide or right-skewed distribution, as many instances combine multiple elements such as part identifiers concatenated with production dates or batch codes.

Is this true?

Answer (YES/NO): NO